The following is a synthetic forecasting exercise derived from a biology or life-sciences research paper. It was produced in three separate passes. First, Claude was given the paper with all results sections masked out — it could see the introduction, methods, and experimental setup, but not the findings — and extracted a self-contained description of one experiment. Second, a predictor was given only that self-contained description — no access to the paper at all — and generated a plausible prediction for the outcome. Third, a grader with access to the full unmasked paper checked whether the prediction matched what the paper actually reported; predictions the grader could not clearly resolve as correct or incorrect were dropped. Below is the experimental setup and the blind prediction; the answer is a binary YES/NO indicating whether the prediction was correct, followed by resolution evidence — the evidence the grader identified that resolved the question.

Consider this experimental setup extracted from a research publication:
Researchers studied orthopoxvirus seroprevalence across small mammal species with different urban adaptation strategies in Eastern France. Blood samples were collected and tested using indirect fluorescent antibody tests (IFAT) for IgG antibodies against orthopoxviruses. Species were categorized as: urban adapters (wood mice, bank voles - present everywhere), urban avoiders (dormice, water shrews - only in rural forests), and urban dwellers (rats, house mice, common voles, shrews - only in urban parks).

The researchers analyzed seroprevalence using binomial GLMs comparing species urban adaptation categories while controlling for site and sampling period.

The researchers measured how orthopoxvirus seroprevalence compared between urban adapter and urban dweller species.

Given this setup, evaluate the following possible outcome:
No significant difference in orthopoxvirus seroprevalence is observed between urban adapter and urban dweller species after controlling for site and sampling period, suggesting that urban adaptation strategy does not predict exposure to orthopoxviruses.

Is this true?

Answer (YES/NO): NO